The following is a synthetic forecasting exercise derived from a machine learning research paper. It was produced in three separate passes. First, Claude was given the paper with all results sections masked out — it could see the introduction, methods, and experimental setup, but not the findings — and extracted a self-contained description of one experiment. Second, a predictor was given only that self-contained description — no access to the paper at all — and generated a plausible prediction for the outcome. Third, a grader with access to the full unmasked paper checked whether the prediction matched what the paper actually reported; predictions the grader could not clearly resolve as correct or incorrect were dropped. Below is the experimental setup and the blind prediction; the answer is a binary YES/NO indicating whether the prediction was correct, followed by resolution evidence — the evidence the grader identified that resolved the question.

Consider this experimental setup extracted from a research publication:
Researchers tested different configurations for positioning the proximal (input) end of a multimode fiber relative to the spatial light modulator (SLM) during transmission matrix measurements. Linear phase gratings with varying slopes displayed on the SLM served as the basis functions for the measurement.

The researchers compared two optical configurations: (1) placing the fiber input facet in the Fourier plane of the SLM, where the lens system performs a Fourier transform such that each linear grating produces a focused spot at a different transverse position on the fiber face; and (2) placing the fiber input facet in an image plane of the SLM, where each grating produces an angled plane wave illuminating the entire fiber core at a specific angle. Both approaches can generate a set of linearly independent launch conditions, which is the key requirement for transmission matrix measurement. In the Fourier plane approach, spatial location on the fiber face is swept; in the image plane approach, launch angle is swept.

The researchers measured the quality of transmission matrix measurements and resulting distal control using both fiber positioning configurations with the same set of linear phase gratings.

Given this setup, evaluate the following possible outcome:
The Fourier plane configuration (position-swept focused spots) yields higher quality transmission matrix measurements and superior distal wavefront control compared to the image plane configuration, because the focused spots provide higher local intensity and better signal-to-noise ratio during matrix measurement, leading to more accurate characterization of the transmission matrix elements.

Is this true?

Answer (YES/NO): NO